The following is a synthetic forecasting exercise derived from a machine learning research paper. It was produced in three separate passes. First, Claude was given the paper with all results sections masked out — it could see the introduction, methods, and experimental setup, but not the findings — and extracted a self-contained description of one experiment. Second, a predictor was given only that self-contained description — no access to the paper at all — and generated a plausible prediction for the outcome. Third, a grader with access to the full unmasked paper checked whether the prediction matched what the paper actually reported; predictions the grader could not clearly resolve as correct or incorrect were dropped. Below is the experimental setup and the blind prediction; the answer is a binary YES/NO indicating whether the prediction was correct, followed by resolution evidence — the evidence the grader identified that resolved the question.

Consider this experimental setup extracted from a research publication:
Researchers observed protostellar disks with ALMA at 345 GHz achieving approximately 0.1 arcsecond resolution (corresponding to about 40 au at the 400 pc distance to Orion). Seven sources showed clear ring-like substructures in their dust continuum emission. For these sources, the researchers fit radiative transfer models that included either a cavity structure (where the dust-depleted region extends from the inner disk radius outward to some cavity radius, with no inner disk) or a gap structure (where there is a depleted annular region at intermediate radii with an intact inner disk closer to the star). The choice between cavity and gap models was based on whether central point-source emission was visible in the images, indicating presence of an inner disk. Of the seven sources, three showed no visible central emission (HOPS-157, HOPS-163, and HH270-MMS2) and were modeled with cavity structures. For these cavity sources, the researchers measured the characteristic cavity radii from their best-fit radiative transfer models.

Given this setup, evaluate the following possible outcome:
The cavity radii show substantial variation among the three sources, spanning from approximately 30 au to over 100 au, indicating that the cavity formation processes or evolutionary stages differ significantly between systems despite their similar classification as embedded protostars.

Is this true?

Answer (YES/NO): YES